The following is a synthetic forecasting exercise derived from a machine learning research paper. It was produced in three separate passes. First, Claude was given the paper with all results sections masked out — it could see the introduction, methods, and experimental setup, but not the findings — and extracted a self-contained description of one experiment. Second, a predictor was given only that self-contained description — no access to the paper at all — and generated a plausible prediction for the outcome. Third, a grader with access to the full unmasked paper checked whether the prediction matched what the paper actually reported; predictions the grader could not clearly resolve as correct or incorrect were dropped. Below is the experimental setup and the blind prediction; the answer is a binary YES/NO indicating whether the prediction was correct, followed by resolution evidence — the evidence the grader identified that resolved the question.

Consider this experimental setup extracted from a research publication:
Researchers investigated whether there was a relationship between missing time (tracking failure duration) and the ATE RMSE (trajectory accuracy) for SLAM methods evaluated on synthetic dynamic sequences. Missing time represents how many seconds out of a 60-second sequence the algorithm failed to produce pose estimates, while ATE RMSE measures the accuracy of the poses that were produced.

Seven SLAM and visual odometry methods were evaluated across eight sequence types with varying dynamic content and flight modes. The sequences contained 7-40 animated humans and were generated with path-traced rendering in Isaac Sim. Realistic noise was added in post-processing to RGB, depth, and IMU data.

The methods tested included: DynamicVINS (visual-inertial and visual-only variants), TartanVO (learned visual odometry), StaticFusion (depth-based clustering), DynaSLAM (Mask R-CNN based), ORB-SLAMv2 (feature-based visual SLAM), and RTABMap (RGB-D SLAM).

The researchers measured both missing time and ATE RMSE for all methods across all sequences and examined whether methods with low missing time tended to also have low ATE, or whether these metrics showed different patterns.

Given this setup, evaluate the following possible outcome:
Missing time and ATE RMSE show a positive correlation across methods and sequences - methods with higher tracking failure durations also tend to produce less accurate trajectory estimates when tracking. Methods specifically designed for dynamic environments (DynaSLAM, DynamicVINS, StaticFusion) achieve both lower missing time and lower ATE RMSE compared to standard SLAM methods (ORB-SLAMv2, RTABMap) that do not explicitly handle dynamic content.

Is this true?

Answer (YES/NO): NO